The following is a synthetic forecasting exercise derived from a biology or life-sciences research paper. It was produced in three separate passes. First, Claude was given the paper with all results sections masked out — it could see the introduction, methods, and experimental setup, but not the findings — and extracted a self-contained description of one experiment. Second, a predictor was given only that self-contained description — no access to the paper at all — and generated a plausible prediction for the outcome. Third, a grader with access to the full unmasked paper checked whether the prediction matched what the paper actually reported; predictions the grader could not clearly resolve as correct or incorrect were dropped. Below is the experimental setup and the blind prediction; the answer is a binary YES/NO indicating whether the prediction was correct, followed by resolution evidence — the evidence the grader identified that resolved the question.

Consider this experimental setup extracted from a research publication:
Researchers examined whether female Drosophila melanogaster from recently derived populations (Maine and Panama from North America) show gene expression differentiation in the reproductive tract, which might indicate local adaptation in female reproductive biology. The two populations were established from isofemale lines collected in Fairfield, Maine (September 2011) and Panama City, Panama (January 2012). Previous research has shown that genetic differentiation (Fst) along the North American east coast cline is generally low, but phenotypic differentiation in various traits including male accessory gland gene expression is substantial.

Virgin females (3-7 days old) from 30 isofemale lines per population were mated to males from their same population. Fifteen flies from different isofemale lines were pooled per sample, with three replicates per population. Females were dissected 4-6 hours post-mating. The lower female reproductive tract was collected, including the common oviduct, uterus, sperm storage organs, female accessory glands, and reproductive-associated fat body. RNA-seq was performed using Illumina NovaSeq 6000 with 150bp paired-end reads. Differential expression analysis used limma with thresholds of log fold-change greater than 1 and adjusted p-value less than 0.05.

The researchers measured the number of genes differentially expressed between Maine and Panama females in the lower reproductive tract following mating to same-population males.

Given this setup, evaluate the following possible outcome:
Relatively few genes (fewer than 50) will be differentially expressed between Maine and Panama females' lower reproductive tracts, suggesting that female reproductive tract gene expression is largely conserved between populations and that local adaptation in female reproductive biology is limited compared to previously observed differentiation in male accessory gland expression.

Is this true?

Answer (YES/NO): YES